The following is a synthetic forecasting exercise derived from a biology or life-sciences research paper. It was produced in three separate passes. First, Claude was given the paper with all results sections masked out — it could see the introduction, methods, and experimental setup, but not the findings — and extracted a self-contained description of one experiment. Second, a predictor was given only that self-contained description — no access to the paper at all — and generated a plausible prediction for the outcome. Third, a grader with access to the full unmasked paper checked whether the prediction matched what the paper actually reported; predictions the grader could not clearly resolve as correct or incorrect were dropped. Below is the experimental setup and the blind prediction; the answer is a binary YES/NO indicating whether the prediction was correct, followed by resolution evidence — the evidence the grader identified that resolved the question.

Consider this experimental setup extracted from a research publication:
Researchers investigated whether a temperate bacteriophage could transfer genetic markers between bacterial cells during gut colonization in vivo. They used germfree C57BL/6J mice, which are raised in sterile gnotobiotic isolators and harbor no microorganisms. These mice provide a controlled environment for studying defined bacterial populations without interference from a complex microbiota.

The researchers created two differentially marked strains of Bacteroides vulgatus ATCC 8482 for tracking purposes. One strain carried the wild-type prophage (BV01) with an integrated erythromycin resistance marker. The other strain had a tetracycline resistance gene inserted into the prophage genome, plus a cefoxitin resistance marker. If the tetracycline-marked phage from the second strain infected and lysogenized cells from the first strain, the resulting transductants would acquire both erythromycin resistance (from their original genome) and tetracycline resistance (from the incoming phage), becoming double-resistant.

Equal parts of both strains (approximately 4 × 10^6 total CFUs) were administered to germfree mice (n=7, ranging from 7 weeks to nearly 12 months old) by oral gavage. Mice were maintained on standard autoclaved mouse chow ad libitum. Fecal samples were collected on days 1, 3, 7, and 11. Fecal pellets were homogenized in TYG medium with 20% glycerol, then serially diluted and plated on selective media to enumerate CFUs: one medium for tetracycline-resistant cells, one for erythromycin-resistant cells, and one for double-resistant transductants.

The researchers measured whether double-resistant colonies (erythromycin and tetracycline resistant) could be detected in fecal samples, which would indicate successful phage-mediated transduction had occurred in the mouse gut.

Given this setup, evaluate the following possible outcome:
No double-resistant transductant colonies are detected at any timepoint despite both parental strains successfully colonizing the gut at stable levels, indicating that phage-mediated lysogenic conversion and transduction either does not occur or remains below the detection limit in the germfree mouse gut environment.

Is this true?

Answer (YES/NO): NO